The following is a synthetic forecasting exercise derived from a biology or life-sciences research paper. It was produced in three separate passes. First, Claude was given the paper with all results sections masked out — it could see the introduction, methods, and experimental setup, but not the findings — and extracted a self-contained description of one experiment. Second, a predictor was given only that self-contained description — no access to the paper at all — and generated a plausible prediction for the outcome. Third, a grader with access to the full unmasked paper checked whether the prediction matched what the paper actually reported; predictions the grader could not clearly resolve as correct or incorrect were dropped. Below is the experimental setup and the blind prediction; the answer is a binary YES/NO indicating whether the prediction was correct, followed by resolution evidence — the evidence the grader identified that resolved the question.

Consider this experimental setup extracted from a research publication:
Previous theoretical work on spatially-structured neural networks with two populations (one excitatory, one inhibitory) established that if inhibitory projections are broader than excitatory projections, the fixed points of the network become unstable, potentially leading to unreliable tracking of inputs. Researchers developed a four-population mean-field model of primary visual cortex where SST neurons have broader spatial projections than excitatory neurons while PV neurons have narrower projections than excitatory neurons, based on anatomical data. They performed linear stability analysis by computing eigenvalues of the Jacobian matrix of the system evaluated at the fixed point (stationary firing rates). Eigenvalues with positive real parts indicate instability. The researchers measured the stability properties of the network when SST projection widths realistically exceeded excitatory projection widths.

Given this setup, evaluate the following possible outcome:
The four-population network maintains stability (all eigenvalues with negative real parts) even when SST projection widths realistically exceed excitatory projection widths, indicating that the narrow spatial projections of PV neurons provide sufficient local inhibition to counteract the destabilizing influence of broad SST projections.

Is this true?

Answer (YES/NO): YES